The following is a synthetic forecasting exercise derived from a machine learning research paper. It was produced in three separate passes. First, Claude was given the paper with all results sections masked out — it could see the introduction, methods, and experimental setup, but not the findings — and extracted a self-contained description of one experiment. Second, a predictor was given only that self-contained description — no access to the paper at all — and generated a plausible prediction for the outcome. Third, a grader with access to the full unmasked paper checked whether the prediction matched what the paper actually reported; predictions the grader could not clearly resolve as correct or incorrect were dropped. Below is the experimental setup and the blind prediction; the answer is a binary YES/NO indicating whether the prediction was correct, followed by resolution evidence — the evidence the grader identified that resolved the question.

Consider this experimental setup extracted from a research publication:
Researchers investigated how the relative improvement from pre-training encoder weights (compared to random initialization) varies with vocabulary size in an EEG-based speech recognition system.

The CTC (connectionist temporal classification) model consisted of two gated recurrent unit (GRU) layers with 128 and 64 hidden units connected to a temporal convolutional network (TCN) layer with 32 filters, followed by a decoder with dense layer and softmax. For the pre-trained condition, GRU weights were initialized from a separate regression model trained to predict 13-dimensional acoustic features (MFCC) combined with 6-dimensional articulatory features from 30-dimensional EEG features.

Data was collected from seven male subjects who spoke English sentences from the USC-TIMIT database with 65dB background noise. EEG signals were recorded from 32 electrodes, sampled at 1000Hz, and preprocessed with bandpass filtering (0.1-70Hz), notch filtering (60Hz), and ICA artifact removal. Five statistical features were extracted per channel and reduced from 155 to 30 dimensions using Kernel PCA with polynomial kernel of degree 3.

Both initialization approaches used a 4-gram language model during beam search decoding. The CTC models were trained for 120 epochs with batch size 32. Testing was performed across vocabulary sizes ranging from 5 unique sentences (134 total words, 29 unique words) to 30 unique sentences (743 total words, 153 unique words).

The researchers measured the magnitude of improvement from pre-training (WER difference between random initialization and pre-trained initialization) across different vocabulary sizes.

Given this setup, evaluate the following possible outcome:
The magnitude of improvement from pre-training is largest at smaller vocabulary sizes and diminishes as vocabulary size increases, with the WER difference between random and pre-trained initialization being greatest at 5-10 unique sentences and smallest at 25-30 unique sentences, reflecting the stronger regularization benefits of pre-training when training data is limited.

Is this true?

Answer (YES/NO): NO